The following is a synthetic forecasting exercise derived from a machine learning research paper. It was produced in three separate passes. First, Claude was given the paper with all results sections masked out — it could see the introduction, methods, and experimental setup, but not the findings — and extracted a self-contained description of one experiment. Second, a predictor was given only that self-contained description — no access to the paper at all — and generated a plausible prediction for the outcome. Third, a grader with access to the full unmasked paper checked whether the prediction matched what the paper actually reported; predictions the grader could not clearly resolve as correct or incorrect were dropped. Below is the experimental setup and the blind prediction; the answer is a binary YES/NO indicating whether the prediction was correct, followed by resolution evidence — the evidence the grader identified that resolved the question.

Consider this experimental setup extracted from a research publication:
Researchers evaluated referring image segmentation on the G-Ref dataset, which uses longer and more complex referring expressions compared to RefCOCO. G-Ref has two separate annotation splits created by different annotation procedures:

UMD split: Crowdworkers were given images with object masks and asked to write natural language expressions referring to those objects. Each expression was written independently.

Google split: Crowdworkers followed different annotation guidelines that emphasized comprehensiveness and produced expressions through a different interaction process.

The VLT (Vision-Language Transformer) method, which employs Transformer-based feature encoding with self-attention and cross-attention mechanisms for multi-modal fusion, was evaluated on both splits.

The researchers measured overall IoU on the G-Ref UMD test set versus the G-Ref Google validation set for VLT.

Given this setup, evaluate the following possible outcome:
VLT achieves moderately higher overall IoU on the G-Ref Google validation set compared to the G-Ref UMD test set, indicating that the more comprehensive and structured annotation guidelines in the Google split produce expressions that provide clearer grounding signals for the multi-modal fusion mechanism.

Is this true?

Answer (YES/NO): NO